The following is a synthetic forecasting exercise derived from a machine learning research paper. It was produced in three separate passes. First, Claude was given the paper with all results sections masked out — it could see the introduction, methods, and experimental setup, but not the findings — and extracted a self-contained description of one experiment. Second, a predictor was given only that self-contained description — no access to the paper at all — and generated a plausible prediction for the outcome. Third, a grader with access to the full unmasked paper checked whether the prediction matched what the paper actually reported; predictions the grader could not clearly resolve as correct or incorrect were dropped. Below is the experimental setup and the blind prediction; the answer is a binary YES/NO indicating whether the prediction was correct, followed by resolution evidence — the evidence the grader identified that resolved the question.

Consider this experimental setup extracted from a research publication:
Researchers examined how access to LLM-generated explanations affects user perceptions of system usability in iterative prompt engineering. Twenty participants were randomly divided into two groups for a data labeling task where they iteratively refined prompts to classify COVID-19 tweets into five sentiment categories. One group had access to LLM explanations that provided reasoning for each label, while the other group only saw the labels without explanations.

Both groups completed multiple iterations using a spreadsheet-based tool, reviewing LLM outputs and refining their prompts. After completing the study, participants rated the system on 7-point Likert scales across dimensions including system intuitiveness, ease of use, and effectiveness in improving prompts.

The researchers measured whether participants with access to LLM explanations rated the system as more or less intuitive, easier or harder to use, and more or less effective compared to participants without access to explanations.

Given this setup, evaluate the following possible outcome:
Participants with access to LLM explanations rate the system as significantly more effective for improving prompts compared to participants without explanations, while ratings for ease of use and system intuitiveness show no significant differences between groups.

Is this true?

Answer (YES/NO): NO